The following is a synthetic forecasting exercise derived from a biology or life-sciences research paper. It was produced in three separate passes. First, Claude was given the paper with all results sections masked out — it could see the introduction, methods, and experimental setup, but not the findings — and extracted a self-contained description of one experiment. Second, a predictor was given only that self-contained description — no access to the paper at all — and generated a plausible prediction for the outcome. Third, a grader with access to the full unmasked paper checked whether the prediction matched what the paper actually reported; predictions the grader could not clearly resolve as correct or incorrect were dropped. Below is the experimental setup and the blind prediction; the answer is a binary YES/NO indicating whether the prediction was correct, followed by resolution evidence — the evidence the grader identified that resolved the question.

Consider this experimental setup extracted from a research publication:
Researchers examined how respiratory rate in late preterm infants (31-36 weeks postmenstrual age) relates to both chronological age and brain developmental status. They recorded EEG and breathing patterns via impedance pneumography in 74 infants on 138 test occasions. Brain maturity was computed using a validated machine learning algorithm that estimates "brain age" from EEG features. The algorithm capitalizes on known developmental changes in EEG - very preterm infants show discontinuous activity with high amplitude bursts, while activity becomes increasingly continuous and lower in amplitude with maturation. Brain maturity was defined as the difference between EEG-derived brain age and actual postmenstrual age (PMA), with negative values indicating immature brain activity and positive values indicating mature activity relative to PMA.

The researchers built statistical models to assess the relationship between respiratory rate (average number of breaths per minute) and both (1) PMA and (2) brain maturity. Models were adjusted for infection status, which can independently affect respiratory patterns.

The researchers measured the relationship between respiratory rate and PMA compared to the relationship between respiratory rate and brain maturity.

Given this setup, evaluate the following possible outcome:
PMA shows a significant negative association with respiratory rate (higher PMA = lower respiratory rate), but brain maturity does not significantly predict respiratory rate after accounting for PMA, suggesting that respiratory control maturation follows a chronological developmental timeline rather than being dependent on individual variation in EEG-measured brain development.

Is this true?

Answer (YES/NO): YES